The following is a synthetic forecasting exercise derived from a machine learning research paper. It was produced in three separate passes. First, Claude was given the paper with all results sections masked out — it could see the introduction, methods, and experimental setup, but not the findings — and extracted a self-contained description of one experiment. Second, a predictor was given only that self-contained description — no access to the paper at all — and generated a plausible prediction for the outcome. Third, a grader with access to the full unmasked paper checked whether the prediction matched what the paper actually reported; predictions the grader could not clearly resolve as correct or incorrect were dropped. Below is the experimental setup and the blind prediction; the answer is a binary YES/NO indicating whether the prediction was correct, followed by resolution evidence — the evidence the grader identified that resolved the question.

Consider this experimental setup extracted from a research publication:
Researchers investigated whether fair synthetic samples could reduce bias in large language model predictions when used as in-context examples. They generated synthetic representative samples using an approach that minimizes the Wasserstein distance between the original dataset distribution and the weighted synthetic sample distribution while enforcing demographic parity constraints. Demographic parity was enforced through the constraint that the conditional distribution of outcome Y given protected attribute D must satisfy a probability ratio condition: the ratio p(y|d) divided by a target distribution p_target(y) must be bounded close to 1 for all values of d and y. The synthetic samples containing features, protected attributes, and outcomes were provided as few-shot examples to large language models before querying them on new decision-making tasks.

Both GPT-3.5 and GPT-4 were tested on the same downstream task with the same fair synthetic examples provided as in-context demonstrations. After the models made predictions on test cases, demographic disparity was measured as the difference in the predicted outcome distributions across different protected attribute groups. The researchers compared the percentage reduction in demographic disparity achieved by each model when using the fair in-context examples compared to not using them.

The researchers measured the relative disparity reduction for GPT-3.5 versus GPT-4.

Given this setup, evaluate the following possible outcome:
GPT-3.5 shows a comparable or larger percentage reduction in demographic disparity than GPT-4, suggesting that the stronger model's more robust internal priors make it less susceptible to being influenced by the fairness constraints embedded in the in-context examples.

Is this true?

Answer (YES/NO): YES